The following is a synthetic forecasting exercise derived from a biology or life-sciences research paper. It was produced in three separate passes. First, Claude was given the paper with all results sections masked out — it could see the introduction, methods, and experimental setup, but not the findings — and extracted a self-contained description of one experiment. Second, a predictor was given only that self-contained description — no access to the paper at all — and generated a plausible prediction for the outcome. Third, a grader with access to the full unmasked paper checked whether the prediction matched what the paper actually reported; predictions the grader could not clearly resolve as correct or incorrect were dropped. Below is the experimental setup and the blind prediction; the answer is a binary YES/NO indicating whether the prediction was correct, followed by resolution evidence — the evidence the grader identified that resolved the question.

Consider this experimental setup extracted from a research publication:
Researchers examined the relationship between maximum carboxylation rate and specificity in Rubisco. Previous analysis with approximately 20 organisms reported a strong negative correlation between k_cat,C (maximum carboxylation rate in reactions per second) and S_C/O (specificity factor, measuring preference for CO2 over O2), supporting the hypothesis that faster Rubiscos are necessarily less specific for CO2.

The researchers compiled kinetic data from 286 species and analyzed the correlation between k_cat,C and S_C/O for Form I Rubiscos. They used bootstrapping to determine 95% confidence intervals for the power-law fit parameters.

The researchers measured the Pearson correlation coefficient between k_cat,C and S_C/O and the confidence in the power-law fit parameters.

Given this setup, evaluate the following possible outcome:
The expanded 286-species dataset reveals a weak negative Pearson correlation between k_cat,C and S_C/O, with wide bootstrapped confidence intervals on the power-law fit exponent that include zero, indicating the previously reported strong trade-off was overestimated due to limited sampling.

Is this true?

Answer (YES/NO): NO